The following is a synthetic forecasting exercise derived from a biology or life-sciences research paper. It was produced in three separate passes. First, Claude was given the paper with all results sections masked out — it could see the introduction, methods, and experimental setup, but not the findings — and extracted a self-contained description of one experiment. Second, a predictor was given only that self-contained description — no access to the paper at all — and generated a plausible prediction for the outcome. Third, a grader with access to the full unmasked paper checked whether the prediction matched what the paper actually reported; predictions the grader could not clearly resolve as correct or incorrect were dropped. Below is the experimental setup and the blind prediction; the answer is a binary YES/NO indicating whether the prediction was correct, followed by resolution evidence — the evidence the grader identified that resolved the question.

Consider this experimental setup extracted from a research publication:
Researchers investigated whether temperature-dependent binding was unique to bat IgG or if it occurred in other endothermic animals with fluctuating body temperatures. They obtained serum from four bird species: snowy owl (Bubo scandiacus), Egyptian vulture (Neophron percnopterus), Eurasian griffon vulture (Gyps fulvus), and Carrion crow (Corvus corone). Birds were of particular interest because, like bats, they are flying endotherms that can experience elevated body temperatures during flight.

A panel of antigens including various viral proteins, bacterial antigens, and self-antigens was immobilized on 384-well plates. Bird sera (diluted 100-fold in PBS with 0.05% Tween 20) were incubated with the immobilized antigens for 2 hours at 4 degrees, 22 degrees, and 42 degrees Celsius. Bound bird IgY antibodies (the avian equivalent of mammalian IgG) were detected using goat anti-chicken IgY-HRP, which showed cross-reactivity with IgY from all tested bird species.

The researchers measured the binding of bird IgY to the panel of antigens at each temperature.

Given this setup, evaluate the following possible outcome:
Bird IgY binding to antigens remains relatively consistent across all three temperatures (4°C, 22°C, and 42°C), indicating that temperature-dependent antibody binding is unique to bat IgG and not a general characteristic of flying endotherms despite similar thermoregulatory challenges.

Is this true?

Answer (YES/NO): YES